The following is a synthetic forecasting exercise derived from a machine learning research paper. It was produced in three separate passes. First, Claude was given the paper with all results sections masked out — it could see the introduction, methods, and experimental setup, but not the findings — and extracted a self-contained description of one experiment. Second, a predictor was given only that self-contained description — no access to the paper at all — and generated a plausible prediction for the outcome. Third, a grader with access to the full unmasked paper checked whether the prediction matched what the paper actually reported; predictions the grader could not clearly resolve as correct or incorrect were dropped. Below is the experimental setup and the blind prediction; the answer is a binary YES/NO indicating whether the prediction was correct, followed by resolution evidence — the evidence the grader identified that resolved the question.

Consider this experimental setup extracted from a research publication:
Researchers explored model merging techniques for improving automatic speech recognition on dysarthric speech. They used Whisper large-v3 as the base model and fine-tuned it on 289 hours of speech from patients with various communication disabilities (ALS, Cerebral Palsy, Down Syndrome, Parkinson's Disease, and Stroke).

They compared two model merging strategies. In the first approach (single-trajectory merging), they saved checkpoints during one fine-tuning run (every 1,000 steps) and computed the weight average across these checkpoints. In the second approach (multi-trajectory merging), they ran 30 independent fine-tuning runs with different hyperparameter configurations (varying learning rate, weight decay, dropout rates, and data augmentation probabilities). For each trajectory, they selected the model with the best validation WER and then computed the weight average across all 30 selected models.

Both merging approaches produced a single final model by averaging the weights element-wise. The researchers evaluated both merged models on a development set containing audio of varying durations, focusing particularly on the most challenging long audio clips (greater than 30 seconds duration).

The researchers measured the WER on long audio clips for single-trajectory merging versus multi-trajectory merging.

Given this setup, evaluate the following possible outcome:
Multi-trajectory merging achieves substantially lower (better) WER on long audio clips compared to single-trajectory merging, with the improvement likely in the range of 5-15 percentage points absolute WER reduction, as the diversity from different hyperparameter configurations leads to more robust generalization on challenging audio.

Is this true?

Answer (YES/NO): NO